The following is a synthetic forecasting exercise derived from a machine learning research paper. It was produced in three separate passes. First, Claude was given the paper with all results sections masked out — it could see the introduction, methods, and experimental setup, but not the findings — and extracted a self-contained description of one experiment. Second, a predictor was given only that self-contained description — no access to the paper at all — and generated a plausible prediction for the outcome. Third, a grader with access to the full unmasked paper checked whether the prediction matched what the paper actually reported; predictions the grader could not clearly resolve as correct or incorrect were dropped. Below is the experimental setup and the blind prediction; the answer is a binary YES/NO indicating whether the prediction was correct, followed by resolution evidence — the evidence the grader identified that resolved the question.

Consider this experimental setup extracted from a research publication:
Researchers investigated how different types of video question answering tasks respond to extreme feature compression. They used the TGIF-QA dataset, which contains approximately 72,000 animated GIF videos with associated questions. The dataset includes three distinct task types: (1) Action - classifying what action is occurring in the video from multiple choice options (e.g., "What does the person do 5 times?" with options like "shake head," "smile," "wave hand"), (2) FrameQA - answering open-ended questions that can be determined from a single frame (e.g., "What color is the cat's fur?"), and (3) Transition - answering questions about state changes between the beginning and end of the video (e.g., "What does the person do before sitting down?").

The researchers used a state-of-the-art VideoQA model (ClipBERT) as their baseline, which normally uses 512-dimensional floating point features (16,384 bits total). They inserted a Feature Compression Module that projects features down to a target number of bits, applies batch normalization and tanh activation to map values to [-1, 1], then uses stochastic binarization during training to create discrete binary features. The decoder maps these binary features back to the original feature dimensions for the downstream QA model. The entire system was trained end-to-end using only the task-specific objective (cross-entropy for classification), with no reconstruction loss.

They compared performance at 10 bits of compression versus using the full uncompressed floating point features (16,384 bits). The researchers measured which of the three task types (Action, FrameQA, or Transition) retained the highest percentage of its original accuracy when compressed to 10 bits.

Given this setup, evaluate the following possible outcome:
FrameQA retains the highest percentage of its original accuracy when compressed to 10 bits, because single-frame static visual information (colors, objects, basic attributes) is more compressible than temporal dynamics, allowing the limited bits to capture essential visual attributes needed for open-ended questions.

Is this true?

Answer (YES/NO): NO